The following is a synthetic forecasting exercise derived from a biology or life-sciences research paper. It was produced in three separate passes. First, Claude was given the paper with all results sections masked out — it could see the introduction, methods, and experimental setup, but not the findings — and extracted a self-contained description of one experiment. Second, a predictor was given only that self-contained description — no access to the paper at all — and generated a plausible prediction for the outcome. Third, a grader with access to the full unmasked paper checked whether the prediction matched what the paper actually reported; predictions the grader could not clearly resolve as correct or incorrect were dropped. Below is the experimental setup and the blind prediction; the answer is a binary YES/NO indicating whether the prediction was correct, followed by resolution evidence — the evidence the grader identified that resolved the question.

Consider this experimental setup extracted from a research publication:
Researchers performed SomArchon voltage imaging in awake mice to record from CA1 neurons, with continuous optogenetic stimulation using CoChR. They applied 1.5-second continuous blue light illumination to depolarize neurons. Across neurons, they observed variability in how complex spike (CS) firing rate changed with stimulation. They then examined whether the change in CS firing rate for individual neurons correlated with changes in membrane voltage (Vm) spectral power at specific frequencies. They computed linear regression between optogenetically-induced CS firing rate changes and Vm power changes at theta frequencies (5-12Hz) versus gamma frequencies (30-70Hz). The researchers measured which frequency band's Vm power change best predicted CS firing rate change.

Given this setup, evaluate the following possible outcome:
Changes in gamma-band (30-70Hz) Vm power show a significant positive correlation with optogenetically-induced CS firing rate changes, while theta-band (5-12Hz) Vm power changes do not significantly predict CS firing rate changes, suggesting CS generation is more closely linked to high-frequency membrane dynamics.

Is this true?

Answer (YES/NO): NO